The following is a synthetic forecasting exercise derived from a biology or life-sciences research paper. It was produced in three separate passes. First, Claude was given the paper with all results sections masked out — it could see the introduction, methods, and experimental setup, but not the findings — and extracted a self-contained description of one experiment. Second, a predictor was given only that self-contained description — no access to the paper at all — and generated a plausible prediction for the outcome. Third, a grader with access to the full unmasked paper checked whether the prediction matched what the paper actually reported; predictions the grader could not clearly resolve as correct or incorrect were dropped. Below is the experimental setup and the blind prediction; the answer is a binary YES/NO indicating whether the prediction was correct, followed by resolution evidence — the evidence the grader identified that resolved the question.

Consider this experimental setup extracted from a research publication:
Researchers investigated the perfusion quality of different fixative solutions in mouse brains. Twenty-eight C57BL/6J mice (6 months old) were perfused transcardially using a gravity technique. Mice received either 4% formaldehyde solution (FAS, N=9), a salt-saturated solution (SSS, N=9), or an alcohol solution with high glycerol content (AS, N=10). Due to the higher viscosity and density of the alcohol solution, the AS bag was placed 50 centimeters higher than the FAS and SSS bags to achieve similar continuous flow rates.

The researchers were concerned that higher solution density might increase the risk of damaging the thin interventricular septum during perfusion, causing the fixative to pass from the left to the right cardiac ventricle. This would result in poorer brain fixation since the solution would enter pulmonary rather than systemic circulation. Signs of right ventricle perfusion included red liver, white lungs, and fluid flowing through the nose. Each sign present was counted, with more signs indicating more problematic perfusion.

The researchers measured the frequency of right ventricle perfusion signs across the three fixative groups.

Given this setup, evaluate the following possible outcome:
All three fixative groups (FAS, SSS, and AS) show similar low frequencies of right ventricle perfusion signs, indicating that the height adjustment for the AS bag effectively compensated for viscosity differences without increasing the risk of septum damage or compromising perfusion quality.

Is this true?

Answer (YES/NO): NO